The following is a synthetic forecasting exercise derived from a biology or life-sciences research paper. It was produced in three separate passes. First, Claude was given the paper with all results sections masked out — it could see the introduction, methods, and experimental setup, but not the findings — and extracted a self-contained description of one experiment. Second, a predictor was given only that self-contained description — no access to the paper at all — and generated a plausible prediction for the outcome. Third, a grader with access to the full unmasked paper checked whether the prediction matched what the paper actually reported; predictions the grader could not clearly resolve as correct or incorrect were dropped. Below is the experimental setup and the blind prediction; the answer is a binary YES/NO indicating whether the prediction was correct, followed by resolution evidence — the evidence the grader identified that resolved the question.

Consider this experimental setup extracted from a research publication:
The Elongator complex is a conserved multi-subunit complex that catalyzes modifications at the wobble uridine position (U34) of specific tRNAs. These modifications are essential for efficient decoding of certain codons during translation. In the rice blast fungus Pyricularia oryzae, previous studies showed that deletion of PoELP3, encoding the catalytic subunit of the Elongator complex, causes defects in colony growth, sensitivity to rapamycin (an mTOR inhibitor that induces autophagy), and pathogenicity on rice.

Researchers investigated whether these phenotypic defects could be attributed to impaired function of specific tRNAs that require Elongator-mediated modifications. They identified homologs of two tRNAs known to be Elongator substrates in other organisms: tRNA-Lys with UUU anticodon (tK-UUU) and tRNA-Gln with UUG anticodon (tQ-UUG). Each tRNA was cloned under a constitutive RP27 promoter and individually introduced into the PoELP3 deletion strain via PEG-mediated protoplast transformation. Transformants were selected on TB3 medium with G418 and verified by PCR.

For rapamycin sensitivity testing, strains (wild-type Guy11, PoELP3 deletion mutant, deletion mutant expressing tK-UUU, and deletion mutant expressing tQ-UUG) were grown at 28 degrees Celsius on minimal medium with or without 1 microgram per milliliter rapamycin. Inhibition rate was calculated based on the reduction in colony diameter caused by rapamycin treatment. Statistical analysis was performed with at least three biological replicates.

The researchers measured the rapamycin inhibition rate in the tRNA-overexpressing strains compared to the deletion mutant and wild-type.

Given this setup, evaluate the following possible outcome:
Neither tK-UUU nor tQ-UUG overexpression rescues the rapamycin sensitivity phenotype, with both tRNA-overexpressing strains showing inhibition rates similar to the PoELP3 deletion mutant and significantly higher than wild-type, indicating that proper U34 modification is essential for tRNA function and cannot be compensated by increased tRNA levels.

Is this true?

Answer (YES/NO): NO